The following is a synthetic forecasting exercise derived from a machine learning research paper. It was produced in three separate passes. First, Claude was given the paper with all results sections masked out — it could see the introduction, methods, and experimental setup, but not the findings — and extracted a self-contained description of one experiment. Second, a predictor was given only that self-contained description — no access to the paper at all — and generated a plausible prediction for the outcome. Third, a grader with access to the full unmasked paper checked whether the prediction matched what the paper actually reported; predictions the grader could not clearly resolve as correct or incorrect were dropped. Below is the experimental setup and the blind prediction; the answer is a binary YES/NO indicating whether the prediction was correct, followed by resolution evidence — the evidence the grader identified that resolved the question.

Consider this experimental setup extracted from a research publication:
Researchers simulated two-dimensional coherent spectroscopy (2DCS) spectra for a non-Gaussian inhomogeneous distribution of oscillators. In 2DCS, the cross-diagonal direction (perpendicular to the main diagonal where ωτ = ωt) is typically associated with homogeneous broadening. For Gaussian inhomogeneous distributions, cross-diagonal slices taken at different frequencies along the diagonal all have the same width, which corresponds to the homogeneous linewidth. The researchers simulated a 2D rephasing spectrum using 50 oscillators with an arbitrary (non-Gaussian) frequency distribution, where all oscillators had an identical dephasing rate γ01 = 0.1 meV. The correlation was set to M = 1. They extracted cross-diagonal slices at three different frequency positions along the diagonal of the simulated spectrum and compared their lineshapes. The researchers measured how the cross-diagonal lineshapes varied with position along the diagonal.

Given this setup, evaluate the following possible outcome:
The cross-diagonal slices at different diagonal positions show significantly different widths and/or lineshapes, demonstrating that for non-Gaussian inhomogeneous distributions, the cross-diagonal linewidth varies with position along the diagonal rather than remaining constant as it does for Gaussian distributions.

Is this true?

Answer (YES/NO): YES